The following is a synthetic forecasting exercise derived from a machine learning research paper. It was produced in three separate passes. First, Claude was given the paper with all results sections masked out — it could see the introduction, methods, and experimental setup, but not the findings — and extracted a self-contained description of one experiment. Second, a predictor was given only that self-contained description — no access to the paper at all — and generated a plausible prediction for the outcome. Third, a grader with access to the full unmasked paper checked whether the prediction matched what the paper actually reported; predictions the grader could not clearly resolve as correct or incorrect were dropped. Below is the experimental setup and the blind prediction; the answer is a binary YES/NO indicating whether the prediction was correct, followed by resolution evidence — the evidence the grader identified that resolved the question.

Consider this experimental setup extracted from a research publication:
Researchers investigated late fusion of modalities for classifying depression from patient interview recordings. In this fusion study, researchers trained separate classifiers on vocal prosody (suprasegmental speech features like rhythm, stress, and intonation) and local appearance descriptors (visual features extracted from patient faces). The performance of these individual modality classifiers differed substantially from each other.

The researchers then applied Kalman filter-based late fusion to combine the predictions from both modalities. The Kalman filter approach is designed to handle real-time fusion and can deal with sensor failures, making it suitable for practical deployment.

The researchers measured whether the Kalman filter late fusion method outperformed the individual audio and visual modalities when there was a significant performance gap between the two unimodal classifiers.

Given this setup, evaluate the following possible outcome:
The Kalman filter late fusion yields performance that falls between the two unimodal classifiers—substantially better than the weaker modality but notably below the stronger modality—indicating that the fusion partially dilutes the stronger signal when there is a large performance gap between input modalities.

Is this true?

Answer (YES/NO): NO